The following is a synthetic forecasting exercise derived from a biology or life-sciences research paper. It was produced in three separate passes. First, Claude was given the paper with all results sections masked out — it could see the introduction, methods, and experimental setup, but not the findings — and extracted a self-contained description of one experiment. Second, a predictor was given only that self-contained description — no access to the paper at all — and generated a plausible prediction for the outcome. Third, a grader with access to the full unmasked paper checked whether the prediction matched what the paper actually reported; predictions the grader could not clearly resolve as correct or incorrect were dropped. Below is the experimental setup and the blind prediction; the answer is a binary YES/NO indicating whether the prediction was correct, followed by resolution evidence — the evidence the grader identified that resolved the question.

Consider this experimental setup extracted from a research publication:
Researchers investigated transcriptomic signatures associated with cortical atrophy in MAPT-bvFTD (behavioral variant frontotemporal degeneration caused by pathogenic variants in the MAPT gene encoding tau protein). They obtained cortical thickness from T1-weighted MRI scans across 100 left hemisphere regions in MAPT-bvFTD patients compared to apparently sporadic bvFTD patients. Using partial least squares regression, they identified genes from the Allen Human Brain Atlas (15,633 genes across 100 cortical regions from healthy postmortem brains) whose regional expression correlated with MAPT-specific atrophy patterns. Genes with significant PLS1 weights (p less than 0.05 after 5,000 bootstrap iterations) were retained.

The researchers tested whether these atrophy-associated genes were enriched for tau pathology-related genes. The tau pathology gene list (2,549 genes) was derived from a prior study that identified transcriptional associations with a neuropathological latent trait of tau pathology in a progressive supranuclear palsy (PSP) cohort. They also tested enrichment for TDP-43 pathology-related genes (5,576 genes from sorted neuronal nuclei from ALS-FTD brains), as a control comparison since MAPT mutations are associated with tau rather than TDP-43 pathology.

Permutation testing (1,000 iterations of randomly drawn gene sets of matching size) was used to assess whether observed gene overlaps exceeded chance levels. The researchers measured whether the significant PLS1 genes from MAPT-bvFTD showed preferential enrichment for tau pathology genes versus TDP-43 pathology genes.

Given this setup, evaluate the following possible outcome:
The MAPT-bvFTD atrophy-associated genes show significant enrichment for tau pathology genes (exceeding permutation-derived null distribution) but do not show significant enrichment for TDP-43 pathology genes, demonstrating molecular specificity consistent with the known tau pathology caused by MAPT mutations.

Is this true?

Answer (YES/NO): NO